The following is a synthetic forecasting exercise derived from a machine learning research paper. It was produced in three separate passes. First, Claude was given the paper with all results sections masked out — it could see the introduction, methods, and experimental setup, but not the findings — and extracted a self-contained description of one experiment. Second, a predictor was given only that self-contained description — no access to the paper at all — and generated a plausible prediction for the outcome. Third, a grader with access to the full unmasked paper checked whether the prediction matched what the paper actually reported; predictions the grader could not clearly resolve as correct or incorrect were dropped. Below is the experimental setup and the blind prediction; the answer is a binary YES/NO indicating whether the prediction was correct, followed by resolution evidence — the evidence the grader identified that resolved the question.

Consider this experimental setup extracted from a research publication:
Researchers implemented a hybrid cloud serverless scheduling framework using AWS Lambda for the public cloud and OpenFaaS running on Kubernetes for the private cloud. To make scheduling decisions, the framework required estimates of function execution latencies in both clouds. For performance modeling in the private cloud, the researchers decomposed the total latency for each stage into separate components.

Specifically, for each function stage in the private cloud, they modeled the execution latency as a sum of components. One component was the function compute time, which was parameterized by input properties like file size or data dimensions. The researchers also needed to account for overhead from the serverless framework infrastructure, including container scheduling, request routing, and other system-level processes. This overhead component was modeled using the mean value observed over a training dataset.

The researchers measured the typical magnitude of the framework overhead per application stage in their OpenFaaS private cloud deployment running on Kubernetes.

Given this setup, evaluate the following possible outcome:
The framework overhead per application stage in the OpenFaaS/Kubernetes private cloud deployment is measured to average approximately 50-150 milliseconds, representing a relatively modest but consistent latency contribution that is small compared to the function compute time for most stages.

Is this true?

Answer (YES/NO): NO